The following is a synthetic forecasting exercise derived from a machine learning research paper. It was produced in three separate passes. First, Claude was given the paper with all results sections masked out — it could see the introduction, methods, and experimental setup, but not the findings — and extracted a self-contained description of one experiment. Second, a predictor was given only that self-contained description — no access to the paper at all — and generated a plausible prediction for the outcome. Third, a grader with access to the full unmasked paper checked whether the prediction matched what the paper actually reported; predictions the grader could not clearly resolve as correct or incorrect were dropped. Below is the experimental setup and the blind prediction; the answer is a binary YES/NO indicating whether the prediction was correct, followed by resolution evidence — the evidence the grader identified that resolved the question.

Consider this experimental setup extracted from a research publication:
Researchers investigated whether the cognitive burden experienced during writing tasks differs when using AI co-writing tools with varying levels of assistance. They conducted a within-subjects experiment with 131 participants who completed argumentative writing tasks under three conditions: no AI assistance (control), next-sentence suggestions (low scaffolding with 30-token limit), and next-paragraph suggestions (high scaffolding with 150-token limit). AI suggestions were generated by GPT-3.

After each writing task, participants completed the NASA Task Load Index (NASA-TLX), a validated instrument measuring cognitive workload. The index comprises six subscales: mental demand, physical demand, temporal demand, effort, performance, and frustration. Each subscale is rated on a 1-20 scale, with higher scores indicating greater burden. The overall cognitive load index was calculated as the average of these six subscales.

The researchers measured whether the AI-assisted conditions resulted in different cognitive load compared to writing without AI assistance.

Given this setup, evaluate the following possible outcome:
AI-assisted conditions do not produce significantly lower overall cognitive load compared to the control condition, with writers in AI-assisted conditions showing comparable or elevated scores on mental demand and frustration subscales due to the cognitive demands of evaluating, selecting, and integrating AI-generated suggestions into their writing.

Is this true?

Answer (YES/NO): NO